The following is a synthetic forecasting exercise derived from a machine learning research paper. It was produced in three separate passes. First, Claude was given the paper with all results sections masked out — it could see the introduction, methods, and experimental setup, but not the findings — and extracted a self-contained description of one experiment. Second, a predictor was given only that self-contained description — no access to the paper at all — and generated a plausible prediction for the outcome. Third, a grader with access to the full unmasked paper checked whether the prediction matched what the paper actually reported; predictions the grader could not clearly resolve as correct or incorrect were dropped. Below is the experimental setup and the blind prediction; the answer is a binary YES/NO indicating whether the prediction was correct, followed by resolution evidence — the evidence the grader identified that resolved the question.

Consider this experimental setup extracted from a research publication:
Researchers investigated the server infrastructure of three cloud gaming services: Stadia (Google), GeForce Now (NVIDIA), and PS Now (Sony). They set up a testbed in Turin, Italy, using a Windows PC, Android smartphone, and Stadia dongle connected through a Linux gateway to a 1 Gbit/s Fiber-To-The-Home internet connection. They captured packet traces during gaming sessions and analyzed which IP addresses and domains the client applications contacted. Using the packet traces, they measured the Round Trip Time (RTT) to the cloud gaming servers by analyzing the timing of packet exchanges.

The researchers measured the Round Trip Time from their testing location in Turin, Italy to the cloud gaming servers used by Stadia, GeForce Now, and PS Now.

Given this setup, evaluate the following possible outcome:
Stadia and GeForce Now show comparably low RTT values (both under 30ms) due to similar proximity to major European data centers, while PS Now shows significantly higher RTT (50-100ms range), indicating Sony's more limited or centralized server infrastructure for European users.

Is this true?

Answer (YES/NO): NO